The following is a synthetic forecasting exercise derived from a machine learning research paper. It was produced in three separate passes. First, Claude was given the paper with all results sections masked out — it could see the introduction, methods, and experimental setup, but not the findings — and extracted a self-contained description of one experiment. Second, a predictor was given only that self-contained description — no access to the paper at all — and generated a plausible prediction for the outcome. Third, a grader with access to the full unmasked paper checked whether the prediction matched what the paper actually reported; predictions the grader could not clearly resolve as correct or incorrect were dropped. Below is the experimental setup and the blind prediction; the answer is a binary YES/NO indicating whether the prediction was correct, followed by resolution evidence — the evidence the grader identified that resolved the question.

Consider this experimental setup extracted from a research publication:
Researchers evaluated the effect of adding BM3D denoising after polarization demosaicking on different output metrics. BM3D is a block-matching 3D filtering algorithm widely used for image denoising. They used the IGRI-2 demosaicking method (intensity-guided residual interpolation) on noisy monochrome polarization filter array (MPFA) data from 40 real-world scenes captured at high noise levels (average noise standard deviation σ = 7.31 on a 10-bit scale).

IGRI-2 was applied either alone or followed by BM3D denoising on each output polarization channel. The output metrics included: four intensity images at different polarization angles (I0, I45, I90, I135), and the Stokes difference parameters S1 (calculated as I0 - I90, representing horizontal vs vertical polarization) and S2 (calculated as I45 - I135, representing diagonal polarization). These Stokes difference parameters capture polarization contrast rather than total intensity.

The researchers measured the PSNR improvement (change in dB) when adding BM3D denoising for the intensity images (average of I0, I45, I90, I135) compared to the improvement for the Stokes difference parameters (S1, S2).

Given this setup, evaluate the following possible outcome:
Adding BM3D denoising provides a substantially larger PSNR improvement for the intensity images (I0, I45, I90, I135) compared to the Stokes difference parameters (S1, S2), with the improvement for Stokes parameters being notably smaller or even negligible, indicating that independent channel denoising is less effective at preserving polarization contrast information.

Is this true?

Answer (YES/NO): YES